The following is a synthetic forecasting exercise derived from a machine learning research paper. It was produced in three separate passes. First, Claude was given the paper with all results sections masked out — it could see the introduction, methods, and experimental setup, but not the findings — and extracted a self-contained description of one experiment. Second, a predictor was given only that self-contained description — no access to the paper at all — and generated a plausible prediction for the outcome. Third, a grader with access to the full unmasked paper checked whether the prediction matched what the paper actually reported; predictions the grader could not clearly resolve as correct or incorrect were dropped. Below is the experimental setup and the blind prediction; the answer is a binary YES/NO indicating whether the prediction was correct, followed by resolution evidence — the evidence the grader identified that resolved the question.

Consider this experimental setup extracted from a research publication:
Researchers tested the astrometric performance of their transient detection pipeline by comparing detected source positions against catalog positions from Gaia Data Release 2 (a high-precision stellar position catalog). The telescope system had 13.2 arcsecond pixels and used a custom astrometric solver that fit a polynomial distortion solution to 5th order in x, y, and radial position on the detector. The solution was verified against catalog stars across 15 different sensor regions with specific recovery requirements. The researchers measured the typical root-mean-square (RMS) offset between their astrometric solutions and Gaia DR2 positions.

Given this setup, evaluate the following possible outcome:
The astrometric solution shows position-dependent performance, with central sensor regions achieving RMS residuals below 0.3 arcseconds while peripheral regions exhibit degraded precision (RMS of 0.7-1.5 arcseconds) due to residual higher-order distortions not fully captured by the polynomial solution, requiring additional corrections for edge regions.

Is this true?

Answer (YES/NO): NO